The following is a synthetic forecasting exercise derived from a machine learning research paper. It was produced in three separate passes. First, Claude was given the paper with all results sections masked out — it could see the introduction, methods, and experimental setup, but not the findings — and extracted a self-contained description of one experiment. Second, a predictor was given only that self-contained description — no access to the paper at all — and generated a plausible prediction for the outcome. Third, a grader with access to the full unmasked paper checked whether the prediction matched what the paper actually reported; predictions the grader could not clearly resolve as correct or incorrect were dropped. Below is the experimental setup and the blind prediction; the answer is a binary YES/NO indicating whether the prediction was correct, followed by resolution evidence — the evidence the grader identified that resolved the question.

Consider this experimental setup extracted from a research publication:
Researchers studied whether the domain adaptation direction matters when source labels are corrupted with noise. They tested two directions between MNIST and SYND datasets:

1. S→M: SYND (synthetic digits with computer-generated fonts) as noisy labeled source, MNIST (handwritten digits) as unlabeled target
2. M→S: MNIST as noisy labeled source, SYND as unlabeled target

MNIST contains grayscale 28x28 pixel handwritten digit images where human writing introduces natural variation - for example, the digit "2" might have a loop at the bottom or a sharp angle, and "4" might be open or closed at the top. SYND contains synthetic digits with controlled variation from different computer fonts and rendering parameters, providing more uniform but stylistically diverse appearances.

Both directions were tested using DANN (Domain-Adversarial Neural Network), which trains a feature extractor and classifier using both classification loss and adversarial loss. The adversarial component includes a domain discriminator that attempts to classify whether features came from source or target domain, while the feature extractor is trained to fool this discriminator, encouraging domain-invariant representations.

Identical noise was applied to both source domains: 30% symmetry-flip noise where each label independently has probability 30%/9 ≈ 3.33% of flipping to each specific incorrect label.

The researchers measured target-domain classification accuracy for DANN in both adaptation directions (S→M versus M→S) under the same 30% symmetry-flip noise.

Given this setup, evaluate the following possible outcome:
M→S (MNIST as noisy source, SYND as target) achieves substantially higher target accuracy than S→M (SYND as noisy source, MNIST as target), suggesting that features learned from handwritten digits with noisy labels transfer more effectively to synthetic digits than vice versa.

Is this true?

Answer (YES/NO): NO